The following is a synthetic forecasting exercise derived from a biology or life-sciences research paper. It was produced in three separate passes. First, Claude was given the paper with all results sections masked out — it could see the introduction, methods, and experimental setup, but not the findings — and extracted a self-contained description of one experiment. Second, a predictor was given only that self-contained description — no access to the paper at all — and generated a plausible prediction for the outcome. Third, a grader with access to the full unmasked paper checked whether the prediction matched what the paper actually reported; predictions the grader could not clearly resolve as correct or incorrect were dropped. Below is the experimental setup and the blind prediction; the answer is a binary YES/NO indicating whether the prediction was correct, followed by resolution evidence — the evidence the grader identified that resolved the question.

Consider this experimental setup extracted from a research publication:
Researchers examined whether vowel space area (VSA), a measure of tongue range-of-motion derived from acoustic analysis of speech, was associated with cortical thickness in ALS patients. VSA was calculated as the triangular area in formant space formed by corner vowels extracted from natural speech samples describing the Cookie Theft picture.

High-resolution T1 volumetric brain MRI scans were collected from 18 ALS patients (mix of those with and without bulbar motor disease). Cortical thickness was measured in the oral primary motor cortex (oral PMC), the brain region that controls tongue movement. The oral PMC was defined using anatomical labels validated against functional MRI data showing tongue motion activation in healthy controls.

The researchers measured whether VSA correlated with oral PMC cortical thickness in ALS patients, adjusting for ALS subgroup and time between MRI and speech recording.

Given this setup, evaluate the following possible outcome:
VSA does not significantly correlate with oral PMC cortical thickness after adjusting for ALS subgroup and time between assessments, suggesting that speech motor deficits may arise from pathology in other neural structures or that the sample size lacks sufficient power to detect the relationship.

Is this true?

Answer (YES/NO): YES